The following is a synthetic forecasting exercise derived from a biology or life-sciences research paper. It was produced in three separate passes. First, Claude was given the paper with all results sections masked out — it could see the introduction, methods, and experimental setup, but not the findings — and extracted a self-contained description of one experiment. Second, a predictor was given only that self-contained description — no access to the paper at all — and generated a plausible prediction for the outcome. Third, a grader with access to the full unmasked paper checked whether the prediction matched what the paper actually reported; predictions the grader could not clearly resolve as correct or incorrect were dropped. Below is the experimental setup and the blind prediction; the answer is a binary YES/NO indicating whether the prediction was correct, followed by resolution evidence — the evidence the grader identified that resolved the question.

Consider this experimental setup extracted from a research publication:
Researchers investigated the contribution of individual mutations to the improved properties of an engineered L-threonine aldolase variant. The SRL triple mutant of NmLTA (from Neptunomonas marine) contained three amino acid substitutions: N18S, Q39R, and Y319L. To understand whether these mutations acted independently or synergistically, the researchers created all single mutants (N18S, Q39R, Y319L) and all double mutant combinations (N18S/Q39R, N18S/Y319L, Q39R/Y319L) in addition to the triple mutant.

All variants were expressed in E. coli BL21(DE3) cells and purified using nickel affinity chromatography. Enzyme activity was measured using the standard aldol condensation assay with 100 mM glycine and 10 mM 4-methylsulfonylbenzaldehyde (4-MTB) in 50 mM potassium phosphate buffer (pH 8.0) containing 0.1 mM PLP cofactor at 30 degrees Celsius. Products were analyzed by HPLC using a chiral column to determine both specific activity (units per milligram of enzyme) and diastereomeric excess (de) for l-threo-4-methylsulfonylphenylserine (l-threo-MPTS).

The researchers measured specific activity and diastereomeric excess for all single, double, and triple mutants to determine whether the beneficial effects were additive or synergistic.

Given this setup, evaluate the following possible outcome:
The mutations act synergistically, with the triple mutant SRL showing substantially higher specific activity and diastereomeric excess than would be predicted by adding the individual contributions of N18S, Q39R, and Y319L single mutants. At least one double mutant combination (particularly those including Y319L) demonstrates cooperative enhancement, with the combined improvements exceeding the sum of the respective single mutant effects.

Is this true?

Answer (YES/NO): YES